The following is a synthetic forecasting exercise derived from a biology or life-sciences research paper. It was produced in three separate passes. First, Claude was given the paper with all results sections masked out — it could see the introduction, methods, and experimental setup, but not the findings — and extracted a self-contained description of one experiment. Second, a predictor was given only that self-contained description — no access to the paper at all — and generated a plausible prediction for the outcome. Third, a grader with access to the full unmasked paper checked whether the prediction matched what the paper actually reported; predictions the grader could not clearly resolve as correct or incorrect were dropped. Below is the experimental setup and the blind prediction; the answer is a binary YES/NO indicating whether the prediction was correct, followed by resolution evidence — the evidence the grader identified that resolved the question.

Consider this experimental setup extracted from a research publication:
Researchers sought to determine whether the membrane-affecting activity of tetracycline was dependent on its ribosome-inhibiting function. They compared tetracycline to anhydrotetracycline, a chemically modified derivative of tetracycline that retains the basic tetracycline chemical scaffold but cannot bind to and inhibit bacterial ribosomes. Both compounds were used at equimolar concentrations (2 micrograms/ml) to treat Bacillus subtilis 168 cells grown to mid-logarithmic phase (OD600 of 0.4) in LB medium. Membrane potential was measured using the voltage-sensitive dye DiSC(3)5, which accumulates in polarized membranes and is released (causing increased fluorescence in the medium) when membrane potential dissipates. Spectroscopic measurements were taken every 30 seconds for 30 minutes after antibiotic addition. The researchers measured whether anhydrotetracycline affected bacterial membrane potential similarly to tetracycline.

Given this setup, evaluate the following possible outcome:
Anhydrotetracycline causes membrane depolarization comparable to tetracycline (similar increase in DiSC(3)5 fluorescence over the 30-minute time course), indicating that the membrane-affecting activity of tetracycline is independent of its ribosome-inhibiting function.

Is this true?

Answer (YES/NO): NO